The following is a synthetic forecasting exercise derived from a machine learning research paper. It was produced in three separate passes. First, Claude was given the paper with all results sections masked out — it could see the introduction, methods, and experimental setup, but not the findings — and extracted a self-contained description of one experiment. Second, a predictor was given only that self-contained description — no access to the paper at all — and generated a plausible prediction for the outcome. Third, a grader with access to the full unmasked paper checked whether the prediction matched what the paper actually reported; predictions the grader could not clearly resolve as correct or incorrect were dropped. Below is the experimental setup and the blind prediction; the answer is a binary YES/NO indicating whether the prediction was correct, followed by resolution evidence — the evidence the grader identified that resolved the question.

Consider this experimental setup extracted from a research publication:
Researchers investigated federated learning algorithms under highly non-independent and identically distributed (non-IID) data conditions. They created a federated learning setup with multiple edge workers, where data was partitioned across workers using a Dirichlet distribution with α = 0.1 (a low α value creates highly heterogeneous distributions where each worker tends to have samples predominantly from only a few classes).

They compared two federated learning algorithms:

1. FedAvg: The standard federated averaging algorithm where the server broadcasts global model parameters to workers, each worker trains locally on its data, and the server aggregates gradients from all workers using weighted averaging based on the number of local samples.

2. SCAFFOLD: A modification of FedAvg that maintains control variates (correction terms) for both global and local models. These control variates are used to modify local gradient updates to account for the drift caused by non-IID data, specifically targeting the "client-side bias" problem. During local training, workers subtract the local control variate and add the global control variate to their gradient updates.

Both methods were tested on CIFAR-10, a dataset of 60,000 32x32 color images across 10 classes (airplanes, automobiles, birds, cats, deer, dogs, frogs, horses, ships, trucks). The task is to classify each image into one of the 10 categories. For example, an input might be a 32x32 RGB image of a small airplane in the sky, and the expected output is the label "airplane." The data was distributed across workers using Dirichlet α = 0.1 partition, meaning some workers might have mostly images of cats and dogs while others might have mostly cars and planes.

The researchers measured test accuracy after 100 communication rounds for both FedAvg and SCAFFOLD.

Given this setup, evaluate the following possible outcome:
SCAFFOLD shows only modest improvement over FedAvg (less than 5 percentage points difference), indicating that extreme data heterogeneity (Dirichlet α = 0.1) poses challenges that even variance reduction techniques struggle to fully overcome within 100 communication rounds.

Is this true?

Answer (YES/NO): NO